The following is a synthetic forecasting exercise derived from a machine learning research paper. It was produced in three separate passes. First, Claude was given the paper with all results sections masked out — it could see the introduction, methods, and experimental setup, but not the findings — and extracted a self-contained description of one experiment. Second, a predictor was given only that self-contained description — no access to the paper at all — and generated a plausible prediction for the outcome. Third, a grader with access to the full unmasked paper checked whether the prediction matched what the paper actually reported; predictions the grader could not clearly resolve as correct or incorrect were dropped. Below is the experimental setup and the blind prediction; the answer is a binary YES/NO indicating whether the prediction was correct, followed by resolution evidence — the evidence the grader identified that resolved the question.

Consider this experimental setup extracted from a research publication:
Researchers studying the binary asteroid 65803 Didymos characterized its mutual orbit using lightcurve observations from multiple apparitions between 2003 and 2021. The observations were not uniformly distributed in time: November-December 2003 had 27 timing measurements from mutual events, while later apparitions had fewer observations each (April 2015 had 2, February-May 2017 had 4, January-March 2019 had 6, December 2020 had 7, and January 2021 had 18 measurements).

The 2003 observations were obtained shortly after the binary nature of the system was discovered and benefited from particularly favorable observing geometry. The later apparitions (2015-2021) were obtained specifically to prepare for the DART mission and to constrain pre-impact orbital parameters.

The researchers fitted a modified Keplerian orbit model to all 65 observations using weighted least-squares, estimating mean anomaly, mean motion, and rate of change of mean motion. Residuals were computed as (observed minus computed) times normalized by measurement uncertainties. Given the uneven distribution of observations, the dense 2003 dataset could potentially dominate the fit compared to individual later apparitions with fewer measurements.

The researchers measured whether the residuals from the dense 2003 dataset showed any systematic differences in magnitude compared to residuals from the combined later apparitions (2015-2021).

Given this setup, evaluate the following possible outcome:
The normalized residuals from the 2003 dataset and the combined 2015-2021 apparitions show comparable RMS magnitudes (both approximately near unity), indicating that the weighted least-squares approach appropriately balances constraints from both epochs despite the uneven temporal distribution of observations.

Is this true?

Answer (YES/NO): NO